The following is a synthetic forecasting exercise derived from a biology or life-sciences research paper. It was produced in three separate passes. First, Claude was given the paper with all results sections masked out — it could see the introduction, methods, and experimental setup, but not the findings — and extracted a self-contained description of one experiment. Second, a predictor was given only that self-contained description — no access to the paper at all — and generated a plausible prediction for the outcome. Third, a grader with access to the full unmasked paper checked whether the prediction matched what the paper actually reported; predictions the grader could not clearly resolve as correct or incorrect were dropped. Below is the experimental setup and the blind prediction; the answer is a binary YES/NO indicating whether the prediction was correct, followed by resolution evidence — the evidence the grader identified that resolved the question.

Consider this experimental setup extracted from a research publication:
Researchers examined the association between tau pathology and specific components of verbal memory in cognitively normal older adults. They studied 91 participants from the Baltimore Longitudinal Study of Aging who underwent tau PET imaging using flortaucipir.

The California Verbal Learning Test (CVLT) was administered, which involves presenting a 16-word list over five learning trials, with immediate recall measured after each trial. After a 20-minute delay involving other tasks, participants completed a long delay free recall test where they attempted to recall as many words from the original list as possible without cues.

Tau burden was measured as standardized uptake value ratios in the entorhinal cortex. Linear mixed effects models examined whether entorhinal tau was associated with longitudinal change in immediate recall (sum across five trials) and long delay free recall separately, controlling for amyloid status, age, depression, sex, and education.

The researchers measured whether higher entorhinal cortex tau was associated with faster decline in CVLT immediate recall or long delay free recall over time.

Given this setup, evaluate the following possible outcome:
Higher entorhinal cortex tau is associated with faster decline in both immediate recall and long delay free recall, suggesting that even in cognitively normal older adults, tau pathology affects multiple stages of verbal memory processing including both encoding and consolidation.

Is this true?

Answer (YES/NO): NO